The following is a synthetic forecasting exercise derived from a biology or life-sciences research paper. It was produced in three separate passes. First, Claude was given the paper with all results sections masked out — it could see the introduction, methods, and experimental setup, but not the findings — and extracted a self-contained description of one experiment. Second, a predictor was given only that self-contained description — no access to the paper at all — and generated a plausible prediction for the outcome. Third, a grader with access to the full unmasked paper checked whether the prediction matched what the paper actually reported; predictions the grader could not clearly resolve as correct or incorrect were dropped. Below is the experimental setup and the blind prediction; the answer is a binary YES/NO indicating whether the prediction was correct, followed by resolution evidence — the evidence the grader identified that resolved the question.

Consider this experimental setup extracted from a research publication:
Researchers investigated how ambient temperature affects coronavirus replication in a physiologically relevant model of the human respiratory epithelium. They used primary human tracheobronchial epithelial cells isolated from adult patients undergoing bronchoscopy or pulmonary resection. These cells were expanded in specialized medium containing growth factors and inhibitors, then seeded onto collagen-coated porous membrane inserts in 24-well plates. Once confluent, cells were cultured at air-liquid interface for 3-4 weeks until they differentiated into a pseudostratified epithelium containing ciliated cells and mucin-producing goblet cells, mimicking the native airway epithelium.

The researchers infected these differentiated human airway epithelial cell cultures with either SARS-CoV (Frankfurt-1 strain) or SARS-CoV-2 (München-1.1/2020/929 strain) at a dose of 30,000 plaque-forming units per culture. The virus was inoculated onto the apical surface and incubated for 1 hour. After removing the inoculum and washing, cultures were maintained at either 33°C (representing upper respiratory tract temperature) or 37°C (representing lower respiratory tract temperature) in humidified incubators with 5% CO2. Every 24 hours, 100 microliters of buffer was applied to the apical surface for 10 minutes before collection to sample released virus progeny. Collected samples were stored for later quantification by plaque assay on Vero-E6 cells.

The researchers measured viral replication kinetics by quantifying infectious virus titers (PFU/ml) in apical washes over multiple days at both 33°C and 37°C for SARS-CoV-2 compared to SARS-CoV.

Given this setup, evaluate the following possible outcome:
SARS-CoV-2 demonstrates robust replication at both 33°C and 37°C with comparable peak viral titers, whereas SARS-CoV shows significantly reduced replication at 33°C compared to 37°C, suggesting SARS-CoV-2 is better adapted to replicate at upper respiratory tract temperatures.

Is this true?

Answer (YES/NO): NO